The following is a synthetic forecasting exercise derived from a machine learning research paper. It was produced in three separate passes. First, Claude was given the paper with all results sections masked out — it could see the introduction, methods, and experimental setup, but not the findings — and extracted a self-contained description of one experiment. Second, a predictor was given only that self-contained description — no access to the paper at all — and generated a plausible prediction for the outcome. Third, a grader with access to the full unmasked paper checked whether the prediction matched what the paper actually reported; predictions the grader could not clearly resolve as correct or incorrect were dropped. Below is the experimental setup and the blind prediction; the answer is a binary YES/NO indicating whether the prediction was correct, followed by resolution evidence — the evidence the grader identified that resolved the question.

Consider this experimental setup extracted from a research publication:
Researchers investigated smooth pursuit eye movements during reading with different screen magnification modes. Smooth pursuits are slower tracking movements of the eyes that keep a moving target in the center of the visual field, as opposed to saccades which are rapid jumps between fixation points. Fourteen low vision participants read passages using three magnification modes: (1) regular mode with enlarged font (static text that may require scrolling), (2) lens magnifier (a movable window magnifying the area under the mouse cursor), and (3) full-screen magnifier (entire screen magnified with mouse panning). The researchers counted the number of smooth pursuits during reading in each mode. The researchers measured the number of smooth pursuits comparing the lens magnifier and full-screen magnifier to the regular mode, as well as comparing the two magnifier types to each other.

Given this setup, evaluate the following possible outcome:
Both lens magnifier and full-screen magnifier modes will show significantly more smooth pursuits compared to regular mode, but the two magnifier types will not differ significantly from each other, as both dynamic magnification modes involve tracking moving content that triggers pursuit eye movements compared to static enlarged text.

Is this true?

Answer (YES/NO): NO